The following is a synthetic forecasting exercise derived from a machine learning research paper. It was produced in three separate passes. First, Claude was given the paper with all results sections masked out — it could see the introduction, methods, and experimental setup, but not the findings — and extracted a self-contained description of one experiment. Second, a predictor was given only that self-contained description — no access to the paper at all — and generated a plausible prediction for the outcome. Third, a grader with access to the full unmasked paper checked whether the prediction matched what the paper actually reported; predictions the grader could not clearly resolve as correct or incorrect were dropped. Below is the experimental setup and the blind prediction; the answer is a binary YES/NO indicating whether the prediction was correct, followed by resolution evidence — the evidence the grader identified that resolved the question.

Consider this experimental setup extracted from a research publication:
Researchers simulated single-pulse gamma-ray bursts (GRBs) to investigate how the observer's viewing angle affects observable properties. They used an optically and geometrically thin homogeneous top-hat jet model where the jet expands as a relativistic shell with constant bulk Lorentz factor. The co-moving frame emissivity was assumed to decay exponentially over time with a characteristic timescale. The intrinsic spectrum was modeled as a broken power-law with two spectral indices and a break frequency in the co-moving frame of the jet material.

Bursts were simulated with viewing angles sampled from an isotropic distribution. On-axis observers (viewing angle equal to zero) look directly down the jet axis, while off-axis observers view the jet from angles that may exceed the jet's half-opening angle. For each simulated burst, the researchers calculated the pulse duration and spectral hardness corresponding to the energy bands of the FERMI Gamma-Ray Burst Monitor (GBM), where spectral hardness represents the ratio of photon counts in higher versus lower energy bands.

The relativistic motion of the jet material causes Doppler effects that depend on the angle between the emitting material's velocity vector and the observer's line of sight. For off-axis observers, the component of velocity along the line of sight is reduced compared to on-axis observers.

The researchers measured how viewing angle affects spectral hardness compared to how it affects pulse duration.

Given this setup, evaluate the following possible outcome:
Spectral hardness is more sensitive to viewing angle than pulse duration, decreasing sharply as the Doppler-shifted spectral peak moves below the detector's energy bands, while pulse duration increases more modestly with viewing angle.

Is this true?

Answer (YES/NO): NO